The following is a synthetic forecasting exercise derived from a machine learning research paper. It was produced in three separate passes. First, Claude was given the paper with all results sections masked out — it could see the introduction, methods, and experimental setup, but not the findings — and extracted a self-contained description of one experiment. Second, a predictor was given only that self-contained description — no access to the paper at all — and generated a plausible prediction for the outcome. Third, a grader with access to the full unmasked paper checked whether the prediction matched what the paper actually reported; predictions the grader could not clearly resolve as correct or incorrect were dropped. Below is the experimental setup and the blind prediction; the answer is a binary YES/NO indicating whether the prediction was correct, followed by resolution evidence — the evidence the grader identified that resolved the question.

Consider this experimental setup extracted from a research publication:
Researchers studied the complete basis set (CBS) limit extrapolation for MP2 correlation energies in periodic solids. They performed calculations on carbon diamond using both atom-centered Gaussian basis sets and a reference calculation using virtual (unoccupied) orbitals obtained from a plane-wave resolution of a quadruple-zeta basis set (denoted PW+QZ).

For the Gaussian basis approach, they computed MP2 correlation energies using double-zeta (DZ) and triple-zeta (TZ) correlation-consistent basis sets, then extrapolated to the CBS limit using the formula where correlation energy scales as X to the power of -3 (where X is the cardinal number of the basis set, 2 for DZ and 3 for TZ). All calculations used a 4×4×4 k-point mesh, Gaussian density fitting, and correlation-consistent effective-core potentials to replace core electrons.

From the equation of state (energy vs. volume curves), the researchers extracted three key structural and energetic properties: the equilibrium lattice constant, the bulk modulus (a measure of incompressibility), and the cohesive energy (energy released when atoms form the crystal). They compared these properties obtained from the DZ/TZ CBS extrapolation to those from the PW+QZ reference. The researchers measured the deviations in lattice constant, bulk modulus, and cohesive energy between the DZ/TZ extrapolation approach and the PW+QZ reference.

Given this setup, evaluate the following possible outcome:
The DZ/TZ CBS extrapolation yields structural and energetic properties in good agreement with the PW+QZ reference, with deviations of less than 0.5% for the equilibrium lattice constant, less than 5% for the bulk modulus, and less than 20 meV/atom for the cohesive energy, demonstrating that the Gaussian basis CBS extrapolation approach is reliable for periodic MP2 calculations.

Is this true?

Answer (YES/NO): YES